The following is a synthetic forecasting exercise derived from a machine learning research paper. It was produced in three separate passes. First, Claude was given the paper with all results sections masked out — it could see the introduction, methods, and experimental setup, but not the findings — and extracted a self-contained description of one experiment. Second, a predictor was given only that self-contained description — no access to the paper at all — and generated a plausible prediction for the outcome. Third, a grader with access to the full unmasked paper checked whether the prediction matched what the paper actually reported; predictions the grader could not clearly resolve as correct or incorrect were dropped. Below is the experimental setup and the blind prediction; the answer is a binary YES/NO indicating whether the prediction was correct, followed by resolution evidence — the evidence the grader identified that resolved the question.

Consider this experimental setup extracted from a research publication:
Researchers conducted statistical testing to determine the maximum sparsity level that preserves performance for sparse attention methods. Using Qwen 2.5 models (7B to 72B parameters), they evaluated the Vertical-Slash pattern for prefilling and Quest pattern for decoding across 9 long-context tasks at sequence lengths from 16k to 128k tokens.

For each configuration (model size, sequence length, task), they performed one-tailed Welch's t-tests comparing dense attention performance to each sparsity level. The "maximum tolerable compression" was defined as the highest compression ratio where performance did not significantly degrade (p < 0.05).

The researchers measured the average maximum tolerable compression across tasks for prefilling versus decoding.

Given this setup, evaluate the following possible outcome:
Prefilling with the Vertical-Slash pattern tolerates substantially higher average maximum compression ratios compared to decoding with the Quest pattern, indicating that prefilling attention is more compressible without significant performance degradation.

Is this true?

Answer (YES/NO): NO